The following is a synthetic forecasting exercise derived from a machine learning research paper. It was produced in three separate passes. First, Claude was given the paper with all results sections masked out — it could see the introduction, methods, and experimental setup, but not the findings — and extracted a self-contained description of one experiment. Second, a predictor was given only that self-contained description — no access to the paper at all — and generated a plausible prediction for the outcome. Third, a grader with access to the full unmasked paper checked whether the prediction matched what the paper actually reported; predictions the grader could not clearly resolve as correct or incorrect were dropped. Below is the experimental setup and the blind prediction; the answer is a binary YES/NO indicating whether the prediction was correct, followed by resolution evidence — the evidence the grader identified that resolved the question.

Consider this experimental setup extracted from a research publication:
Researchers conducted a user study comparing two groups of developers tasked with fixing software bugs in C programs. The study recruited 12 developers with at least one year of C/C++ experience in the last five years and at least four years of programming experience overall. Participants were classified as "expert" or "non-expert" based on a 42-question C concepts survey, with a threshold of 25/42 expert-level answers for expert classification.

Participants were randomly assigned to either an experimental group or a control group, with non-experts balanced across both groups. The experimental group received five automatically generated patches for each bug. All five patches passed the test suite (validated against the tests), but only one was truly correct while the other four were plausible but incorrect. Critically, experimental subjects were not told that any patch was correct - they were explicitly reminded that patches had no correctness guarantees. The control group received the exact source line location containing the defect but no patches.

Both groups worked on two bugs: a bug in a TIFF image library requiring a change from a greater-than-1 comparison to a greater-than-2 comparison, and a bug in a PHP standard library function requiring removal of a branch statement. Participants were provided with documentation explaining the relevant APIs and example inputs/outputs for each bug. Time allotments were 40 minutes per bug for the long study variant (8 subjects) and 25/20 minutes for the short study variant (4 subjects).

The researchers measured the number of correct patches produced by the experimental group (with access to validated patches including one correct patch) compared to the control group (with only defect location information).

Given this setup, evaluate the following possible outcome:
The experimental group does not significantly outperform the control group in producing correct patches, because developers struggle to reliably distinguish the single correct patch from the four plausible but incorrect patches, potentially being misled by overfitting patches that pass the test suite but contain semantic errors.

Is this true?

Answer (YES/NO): YES